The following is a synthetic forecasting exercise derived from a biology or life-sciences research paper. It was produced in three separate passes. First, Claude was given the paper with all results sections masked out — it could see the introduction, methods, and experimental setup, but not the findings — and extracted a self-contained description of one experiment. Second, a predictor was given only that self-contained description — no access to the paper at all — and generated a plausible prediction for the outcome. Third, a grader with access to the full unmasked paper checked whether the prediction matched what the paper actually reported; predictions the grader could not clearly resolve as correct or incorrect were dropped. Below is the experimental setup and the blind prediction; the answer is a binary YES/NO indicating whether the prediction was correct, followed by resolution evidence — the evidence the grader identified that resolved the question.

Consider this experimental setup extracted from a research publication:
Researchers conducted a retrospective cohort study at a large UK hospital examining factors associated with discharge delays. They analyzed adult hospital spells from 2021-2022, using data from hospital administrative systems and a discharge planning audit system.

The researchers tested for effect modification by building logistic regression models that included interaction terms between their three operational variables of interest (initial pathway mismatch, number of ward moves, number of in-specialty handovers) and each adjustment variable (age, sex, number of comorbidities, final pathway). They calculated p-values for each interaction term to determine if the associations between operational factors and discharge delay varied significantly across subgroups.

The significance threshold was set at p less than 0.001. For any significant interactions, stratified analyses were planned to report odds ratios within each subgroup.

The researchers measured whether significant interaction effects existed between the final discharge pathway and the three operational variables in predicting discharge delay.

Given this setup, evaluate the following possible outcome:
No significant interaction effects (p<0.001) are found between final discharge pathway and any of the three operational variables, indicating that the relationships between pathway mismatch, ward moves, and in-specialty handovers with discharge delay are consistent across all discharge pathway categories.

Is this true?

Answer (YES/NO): NO